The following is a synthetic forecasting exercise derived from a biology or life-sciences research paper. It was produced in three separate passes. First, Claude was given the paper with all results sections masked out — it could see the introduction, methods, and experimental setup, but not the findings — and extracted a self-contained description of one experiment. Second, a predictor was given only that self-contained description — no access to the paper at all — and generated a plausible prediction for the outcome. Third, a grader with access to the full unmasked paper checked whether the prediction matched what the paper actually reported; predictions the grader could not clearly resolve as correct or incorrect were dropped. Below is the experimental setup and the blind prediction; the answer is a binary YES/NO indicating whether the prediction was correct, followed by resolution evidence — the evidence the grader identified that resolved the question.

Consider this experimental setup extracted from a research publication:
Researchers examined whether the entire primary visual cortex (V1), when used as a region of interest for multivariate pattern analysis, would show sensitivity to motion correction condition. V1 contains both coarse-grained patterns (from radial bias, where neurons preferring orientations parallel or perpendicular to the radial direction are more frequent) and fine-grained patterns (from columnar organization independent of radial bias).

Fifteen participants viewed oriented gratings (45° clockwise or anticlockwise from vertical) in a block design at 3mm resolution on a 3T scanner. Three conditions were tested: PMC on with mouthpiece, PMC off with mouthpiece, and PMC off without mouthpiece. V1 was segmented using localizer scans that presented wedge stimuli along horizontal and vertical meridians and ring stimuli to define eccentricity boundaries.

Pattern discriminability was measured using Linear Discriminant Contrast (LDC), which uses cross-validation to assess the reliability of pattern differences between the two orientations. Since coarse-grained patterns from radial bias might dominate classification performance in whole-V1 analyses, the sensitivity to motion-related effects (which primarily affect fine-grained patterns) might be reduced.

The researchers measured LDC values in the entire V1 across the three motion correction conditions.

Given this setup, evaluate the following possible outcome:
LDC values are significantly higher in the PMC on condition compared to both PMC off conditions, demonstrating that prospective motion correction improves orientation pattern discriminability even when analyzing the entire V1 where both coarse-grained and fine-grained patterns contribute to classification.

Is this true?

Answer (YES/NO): NO